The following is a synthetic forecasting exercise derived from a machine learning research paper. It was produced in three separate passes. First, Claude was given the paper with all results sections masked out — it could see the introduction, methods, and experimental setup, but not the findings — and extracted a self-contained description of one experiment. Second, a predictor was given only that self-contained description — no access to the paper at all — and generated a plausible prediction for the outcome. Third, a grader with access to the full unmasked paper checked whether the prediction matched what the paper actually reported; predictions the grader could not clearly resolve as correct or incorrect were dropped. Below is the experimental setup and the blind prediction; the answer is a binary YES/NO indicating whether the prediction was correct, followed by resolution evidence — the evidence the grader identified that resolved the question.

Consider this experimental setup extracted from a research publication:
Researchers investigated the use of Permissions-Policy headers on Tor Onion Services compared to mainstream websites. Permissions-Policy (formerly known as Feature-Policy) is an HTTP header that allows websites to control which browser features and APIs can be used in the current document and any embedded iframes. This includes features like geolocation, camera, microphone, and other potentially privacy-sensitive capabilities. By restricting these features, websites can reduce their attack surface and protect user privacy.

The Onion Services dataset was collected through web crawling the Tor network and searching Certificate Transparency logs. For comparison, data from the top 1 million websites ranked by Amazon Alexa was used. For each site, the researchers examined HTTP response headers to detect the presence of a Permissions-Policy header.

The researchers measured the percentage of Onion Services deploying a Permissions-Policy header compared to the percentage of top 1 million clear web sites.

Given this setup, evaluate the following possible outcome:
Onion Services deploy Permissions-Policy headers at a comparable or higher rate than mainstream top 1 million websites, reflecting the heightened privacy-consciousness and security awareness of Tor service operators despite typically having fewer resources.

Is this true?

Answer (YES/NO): YES